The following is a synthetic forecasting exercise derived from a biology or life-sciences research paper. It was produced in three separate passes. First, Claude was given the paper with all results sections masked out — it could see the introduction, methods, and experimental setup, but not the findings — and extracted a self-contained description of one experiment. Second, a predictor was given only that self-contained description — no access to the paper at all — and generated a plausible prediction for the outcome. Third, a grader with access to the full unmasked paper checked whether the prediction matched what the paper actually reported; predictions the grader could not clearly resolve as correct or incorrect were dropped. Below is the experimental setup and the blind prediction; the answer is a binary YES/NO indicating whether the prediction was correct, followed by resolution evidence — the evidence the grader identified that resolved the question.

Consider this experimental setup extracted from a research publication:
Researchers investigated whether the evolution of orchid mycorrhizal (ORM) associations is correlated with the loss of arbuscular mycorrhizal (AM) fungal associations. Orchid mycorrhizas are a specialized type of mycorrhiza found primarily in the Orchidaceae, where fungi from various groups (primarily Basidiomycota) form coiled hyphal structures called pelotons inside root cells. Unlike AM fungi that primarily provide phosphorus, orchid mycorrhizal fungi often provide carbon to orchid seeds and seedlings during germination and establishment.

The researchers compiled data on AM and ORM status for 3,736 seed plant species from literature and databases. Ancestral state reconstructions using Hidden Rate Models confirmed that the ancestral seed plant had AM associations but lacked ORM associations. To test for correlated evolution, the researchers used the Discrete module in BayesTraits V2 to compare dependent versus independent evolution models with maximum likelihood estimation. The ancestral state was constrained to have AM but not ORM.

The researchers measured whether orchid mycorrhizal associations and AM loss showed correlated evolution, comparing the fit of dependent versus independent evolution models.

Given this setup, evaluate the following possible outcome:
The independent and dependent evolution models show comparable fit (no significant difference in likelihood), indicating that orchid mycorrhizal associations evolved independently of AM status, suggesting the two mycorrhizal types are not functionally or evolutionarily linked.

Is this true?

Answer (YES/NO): NO